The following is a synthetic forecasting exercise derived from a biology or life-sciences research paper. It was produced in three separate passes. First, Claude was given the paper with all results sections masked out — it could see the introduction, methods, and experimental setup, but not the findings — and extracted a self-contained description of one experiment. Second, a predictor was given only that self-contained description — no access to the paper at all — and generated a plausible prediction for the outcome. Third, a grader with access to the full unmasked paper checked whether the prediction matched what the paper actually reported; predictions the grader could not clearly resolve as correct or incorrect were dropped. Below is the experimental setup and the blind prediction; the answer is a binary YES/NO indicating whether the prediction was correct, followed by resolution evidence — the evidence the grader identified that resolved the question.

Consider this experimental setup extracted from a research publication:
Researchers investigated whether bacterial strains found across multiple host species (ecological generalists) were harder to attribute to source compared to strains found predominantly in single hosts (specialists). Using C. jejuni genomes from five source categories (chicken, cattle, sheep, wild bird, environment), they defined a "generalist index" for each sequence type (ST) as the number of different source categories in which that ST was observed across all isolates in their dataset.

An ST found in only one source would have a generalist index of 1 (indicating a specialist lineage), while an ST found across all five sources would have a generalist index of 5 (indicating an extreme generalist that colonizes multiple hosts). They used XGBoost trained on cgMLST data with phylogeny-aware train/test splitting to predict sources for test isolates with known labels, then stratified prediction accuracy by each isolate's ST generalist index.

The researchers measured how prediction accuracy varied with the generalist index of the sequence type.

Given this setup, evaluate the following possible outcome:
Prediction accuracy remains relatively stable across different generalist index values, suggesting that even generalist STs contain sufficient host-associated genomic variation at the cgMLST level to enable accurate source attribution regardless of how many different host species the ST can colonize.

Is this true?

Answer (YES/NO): NO